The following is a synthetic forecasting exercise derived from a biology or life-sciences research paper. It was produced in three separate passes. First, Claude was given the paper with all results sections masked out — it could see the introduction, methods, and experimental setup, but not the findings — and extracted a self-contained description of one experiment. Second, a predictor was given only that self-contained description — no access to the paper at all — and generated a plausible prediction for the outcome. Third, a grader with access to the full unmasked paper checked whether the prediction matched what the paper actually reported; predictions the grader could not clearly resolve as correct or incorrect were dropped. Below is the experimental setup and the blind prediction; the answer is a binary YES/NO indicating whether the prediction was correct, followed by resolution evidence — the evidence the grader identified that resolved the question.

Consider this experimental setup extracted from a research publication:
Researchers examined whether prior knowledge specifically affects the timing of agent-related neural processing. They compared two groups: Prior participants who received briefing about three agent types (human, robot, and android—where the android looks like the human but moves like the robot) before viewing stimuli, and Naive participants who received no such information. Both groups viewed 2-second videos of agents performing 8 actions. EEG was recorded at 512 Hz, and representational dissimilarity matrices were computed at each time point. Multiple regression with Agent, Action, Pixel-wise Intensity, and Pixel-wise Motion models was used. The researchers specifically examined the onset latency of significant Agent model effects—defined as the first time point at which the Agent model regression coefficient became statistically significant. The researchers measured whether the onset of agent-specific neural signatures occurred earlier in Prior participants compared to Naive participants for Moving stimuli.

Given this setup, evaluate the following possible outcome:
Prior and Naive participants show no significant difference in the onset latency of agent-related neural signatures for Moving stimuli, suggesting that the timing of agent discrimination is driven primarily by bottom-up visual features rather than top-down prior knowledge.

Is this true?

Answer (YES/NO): YES